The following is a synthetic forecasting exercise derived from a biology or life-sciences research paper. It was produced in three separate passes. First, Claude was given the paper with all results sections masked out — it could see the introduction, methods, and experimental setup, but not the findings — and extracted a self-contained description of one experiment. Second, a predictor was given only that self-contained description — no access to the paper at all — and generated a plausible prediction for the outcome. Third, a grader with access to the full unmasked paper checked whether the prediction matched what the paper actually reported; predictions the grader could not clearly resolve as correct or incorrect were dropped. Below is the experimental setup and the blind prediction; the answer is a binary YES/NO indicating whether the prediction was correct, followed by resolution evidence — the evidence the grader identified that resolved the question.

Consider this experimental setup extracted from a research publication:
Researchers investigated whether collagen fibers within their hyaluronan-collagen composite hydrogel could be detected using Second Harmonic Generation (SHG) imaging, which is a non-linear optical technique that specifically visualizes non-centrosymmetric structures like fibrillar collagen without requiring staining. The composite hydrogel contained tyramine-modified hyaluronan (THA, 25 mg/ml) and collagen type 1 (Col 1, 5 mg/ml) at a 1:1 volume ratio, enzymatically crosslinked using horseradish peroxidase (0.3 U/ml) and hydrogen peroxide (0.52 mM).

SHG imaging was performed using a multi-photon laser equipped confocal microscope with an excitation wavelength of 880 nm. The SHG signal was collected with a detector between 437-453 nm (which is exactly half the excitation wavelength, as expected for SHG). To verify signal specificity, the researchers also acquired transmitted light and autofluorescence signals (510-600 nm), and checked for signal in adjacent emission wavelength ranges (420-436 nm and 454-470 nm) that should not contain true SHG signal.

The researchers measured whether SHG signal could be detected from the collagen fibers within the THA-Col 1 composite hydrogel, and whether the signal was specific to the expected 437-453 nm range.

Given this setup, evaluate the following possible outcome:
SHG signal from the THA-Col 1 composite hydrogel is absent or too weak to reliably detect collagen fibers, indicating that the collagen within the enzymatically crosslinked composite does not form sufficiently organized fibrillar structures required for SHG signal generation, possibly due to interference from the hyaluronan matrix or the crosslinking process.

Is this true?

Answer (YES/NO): NO